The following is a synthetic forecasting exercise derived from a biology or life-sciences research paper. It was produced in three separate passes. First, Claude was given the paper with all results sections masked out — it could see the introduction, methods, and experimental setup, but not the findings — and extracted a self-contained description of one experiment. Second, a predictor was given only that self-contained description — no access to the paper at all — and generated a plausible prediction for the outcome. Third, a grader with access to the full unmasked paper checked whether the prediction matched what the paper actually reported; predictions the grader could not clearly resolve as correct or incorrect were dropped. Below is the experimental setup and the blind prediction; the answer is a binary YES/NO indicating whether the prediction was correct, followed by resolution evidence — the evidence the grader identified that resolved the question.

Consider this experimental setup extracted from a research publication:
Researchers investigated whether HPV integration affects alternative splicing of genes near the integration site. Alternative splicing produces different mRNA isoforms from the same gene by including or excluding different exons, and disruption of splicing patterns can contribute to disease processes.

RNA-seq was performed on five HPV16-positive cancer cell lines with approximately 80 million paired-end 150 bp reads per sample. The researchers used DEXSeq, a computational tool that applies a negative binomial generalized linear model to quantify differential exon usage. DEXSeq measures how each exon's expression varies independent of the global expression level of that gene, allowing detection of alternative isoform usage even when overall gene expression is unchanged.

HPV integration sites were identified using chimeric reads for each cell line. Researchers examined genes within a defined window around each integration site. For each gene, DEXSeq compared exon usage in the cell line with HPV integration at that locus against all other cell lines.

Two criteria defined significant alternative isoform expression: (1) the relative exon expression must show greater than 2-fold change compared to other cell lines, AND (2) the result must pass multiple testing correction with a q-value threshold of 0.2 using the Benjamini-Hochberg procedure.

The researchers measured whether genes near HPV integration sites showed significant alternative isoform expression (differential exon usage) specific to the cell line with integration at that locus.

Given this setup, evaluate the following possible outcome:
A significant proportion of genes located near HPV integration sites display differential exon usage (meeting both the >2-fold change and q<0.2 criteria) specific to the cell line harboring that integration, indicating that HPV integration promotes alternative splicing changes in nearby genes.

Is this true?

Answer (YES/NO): YES